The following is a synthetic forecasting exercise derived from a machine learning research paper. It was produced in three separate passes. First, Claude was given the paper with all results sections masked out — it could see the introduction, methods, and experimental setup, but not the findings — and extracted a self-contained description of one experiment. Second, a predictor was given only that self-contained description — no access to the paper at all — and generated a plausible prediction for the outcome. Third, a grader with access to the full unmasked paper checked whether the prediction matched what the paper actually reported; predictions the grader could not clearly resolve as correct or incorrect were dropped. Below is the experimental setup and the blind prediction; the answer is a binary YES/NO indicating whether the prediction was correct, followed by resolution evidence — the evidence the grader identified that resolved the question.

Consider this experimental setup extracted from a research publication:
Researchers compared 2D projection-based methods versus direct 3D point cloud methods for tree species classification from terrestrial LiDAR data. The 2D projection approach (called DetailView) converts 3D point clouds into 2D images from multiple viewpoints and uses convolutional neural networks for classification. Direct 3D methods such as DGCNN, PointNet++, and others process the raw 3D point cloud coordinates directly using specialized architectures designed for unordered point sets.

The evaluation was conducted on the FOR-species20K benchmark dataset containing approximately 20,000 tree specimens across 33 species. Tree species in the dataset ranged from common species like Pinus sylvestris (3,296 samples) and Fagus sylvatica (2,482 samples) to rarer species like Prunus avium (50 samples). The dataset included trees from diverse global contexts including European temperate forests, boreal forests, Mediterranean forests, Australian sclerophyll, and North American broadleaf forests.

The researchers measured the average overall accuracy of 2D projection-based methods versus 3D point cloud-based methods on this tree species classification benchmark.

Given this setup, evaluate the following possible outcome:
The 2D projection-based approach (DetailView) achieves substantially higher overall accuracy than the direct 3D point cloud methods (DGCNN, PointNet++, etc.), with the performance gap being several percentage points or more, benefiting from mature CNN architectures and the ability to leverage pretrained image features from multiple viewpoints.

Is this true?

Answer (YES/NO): YES